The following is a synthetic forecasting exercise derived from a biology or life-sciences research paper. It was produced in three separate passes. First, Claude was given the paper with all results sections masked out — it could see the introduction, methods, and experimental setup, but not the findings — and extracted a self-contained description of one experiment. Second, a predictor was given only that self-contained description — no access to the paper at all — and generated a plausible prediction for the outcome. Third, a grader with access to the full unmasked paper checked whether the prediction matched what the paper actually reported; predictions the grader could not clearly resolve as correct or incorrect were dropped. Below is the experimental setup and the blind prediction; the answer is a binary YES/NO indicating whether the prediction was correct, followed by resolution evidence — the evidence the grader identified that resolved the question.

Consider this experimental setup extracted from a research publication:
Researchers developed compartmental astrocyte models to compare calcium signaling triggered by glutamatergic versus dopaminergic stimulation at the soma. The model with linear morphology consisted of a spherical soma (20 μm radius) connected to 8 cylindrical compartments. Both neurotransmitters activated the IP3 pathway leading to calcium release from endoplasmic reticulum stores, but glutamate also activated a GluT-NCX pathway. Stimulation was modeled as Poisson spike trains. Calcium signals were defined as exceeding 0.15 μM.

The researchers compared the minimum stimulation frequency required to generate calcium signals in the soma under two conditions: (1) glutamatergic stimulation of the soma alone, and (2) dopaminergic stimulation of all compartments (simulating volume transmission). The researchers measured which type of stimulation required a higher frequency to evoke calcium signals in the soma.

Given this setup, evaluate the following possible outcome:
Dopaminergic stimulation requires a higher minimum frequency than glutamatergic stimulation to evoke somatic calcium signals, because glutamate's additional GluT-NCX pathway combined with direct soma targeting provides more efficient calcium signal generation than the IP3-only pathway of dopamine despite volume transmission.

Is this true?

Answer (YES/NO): NO